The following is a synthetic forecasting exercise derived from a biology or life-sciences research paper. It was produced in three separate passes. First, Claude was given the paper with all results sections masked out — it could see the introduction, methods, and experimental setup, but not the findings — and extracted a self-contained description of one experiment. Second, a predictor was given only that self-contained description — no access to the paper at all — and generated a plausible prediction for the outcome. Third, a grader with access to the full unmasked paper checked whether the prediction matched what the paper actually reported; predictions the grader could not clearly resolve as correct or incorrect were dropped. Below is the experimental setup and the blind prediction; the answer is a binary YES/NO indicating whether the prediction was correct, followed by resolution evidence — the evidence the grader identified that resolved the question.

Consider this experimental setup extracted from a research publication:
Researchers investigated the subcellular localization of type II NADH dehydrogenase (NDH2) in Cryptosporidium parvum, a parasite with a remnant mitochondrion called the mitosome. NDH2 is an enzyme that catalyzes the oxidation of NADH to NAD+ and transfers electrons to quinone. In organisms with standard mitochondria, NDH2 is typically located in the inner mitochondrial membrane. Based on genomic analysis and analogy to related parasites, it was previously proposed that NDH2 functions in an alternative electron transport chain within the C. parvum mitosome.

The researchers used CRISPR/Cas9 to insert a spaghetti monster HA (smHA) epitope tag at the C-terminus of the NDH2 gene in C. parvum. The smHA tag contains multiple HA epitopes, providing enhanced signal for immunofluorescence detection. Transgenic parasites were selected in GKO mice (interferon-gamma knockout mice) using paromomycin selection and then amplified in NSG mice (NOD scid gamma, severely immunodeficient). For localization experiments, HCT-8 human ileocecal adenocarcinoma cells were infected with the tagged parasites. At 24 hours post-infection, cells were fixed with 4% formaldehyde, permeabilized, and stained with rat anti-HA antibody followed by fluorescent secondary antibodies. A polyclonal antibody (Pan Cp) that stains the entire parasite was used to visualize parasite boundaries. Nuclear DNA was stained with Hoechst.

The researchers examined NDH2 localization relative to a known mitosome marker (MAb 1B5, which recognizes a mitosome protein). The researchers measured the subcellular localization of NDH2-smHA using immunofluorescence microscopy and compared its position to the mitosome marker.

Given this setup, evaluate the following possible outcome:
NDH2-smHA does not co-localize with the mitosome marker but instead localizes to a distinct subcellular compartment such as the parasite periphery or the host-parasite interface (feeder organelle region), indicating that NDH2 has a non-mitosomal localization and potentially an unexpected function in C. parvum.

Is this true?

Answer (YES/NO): YES